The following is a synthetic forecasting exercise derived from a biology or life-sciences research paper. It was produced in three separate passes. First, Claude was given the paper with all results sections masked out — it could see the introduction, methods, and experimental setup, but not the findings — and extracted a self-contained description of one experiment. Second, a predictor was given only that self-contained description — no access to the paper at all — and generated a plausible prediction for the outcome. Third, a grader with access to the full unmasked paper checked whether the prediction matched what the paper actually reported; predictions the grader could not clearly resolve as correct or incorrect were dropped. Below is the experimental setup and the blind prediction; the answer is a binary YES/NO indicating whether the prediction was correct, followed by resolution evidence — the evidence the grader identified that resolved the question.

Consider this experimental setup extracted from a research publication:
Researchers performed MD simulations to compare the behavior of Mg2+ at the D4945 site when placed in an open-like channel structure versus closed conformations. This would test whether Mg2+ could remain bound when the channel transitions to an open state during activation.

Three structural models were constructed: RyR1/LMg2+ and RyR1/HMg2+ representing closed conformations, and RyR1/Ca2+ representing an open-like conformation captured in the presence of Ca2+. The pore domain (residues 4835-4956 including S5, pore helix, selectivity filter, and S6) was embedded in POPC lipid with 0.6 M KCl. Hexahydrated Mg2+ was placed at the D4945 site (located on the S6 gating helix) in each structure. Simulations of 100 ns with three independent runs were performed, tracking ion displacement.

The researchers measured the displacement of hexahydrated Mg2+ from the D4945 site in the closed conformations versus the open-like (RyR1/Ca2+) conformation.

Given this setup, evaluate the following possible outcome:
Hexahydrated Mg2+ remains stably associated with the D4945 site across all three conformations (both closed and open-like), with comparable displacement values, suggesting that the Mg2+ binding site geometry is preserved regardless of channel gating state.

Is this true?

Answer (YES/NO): NO